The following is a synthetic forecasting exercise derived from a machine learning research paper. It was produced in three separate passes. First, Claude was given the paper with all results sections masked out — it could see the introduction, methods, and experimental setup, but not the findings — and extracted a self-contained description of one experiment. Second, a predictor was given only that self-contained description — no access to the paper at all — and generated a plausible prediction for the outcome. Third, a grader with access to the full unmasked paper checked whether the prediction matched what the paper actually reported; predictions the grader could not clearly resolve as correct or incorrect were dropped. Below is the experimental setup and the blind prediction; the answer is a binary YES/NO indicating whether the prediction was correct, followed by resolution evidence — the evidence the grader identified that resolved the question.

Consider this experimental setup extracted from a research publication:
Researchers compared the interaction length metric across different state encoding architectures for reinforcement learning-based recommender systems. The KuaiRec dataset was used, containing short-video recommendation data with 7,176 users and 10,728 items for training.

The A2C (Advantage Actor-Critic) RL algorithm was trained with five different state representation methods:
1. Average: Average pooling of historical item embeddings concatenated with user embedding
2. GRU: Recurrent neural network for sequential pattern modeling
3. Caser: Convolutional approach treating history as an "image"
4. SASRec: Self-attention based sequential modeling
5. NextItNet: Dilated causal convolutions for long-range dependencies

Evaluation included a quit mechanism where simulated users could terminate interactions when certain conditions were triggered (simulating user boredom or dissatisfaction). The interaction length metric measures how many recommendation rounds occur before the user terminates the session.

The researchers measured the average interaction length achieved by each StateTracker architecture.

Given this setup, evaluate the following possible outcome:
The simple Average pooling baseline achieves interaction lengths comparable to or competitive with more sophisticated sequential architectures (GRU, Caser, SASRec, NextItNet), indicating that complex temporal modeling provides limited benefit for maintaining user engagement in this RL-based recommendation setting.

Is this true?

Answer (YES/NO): YES